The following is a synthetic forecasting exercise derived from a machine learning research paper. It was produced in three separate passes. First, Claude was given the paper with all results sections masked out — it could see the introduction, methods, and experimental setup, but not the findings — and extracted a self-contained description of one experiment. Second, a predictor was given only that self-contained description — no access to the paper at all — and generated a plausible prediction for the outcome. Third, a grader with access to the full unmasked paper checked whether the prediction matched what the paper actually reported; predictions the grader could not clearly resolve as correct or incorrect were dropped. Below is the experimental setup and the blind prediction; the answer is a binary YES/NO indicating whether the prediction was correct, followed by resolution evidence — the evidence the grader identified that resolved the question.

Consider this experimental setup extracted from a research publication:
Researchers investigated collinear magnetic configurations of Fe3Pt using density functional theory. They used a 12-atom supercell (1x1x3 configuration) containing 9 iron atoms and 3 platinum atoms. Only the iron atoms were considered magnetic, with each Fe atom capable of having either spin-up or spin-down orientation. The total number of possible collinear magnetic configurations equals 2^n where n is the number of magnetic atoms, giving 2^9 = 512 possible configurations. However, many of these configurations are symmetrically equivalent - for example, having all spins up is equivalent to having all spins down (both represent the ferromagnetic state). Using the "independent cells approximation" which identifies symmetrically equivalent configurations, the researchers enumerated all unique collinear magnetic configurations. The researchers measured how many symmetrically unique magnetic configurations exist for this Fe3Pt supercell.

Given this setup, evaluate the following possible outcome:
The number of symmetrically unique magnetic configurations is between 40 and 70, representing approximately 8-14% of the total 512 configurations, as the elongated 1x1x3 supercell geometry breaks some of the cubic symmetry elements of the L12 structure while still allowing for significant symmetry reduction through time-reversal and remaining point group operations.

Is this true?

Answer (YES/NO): NO